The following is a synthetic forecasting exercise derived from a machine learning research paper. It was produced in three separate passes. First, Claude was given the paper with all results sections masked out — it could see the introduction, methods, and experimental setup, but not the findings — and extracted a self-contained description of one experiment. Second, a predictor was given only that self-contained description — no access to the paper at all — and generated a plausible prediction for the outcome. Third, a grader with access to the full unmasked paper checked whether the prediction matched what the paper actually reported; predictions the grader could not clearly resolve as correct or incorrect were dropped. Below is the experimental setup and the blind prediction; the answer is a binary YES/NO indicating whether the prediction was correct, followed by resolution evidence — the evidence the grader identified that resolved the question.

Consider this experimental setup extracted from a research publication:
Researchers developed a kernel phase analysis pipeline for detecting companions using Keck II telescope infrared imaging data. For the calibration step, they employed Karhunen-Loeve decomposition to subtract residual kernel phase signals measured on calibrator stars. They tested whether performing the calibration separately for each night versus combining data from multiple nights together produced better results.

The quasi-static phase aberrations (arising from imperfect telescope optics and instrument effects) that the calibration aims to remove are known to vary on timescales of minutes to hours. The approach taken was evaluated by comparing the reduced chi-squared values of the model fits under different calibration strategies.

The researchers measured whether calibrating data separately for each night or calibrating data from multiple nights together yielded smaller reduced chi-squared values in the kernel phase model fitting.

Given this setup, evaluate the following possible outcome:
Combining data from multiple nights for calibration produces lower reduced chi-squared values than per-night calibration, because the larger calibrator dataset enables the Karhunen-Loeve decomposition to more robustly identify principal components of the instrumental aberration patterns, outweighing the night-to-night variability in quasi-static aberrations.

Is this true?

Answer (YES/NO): NO